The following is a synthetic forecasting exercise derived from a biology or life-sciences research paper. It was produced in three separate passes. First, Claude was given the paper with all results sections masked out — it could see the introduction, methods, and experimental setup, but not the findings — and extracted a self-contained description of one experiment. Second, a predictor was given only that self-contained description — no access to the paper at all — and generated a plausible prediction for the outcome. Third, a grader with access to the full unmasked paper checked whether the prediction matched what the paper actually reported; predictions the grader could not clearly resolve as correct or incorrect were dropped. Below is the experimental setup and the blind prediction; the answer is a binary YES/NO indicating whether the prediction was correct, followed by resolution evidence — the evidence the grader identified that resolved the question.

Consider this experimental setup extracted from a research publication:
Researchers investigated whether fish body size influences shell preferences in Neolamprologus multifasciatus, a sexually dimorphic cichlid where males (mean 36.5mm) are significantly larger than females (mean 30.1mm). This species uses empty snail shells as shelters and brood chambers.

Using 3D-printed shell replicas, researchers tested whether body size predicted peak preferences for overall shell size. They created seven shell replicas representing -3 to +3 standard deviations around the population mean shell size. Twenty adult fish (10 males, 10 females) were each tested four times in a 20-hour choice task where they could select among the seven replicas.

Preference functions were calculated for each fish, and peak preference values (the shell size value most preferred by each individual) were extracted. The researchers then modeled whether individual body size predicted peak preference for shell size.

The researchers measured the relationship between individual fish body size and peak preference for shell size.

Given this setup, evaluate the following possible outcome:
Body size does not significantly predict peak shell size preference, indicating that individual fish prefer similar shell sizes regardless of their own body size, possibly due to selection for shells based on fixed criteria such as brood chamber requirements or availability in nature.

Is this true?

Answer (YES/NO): NO